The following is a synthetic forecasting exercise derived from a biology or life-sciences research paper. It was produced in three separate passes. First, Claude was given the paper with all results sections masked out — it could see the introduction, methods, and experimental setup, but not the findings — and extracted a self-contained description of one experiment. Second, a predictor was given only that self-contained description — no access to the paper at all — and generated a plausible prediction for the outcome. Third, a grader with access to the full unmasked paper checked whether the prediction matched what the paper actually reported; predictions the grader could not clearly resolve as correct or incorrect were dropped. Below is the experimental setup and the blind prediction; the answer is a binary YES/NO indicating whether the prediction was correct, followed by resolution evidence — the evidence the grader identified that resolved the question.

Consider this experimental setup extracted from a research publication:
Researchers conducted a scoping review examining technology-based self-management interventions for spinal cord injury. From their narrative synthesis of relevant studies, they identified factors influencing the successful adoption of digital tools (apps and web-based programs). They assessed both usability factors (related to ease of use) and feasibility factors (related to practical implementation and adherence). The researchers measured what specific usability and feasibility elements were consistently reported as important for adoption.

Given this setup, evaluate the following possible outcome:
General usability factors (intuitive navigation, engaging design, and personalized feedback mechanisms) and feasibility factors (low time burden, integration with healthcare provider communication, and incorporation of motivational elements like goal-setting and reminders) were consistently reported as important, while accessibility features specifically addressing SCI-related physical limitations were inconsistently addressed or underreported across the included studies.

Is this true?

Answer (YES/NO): NO